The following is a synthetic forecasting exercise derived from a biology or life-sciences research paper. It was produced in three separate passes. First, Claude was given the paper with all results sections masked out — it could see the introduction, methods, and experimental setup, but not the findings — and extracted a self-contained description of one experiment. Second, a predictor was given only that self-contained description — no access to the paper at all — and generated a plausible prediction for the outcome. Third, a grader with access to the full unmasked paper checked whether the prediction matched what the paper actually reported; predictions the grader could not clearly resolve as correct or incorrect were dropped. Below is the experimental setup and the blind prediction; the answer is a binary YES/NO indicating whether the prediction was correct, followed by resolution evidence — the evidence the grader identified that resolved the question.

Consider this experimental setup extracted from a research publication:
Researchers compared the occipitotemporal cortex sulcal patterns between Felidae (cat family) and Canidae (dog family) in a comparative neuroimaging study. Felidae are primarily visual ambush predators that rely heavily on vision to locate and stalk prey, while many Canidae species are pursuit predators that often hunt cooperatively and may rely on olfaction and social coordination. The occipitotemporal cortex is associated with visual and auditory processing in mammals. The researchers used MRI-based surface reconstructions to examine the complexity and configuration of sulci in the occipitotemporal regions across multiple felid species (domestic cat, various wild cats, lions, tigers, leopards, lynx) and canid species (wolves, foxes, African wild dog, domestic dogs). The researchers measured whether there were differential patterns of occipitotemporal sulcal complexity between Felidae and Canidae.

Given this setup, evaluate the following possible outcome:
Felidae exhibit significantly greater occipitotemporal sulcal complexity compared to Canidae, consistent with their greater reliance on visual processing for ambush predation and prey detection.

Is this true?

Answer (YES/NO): NO